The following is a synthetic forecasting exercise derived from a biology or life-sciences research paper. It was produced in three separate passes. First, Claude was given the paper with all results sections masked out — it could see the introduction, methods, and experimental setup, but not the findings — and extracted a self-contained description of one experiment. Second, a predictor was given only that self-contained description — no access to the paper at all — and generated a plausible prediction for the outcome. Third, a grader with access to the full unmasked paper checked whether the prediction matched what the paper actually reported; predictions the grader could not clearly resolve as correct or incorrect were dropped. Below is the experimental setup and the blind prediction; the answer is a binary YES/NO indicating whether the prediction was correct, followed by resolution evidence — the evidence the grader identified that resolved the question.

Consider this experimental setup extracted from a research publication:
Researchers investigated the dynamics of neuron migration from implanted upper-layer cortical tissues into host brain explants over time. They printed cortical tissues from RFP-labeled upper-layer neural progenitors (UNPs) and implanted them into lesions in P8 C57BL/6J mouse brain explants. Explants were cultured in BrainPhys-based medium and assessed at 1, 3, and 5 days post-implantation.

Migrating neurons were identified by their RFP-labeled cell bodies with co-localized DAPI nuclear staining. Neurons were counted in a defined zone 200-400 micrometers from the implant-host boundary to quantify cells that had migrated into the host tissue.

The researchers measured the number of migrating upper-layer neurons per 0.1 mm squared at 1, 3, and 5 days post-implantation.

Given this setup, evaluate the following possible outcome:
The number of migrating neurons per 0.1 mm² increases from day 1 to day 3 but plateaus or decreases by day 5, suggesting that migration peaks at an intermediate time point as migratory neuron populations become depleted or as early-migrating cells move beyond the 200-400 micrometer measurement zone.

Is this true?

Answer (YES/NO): NO